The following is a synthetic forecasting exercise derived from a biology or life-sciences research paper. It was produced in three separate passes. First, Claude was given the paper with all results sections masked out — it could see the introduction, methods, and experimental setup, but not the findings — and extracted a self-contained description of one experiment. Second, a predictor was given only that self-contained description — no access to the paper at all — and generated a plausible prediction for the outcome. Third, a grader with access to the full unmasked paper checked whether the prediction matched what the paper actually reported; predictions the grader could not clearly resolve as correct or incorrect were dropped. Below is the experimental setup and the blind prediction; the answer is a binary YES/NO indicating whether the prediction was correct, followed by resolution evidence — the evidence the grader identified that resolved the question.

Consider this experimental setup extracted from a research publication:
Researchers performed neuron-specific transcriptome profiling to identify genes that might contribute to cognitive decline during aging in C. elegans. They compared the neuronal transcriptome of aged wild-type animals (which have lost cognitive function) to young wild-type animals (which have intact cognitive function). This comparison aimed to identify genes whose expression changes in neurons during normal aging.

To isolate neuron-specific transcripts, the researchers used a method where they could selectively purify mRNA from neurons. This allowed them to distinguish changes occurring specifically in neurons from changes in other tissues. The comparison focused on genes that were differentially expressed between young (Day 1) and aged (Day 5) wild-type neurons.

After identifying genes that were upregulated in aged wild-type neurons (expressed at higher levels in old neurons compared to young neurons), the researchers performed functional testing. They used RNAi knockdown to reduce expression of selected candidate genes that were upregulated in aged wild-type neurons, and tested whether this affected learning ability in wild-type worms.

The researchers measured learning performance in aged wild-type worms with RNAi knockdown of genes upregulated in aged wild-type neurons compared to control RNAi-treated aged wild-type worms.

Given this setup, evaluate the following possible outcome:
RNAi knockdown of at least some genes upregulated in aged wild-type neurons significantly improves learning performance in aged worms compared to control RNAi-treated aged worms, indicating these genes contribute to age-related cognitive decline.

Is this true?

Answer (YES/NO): NO